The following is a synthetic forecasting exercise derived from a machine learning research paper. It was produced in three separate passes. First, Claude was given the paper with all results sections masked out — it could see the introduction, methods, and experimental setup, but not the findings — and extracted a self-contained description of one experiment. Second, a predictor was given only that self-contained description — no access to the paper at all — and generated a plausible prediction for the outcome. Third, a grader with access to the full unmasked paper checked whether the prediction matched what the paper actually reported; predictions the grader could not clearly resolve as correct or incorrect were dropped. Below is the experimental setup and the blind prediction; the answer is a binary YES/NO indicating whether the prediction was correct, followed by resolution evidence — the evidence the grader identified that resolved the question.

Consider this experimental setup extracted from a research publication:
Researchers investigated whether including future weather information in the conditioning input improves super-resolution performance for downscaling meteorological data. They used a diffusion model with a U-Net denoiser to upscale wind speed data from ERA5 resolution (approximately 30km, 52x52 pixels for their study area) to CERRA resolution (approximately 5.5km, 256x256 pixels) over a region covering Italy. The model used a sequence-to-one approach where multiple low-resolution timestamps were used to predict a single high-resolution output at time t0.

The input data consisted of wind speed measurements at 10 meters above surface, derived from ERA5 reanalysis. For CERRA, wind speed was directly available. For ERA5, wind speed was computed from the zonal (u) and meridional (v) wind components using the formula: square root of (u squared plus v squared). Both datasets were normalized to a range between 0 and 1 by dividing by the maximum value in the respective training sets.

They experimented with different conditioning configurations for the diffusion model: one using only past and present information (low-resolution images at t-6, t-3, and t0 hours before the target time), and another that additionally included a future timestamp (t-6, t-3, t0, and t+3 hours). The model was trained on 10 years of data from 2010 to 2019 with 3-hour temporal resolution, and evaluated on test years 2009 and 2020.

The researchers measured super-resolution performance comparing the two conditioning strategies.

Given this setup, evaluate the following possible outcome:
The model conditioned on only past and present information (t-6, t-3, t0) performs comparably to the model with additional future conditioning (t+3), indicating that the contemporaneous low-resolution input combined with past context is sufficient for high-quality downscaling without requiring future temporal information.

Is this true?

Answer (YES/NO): NO